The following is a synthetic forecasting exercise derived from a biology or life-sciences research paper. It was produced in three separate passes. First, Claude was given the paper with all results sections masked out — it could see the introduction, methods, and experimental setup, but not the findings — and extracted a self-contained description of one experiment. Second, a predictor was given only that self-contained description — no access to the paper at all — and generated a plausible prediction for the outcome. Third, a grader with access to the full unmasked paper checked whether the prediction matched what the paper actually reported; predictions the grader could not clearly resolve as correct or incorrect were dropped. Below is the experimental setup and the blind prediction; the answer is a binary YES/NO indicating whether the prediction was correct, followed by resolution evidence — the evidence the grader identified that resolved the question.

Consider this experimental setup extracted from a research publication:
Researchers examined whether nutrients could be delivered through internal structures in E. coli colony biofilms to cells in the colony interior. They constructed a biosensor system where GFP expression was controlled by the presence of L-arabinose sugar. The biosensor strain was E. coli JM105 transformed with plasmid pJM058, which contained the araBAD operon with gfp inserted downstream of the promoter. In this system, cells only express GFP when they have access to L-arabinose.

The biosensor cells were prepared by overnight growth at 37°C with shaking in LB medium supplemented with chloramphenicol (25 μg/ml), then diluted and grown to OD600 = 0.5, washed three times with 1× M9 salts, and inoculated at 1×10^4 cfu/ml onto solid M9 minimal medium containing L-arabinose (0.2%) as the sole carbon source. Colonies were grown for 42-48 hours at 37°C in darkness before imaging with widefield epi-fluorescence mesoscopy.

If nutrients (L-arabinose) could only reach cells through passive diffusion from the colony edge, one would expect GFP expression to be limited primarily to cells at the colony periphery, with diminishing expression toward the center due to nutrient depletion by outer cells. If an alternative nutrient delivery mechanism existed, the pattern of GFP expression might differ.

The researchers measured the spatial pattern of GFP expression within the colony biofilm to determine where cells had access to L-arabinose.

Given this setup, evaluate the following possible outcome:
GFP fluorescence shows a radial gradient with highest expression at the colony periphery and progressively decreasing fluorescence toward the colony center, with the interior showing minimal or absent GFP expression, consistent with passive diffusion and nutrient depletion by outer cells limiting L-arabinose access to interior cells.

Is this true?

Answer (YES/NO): NO